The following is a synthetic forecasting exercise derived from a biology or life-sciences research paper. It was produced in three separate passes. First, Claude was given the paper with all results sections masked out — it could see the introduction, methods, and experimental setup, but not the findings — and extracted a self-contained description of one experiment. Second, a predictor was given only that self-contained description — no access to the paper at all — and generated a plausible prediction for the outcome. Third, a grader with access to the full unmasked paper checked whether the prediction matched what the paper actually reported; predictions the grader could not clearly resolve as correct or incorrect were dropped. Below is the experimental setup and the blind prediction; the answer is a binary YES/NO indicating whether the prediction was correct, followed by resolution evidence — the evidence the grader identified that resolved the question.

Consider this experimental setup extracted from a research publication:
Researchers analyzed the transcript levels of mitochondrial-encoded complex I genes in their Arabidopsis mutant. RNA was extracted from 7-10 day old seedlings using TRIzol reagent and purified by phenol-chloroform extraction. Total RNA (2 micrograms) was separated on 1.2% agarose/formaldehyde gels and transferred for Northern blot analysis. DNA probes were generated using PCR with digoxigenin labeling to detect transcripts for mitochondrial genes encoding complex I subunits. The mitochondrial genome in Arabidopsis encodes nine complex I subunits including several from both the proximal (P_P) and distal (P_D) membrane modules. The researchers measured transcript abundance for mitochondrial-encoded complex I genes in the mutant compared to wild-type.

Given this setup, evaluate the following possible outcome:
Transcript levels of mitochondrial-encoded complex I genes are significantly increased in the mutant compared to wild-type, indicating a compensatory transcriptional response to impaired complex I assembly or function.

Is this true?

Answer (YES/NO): NO